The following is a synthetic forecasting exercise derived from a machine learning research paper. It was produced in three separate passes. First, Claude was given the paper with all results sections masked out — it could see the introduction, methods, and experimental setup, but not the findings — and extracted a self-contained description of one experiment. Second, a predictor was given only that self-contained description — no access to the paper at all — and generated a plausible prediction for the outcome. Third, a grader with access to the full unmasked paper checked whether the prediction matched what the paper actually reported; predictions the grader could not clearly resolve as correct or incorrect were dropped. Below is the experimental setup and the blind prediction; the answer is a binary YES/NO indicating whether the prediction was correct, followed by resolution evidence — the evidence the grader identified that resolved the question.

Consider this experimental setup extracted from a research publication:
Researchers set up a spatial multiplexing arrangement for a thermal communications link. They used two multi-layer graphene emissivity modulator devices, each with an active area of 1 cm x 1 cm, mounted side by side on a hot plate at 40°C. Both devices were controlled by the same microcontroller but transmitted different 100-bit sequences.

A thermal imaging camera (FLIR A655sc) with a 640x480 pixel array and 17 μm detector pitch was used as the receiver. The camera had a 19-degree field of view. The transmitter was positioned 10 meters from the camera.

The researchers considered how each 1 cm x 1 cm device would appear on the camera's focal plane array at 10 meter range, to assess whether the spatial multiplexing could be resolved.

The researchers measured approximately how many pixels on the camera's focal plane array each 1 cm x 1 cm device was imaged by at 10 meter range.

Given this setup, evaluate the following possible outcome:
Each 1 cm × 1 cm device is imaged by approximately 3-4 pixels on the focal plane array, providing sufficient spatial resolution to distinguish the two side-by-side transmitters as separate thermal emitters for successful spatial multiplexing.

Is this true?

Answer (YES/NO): NO